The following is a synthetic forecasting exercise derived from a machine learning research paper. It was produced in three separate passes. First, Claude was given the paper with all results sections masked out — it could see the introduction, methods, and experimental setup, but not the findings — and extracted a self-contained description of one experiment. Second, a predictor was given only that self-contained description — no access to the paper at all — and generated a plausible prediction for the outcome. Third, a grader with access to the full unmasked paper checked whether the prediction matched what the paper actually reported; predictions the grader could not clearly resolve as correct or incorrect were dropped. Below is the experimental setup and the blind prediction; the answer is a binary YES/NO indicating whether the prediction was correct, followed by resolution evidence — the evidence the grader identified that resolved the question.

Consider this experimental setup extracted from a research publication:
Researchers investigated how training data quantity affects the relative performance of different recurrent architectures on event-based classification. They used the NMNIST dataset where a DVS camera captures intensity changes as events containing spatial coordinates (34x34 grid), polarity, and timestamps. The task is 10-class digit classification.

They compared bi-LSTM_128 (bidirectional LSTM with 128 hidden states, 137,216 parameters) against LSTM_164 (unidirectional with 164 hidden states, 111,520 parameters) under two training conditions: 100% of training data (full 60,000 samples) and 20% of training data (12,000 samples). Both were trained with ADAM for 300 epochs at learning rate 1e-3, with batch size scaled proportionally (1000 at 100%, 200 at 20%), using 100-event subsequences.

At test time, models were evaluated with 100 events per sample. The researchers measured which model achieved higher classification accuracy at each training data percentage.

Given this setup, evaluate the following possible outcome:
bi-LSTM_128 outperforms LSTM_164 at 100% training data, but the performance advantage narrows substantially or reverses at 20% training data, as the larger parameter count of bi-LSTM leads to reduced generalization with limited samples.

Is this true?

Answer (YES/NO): NO